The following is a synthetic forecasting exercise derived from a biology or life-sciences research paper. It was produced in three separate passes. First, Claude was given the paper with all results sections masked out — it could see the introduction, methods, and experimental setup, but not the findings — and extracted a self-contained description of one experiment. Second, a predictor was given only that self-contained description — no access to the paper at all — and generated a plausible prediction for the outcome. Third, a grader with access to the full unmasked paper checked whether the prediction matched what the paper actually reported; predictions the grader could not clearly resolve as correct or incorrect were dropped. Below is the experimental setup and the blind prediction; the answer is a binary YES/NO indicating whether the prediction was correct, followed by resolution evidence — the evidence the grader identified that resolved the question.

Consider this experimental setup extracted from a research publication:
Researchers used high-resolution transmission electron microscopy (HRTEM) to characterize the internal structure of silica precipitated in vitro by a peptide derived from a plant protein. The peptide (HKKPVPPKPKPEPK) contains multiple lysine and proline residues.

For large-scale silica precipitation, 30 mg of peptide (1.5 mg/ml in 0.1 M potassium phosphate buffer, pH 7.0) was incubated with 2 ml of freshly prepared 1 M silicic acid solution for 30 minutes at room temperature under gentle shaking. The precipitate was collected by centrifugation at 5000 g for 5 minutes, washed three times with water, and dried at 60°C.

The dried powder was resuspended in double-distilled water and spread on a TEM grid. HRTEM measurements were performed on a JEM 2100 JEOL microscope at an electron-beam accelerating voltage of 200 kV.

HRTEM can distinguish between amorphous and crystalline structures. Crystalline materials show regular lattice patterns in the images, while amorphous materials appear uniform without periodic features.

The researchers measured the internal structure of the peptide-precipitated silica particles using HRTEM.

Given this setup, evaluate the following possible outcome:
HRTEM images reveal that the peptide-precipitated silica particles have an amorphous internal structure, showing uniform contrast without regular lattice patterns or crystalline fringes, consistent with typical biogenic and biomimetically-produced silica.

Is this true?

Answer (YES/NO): NO